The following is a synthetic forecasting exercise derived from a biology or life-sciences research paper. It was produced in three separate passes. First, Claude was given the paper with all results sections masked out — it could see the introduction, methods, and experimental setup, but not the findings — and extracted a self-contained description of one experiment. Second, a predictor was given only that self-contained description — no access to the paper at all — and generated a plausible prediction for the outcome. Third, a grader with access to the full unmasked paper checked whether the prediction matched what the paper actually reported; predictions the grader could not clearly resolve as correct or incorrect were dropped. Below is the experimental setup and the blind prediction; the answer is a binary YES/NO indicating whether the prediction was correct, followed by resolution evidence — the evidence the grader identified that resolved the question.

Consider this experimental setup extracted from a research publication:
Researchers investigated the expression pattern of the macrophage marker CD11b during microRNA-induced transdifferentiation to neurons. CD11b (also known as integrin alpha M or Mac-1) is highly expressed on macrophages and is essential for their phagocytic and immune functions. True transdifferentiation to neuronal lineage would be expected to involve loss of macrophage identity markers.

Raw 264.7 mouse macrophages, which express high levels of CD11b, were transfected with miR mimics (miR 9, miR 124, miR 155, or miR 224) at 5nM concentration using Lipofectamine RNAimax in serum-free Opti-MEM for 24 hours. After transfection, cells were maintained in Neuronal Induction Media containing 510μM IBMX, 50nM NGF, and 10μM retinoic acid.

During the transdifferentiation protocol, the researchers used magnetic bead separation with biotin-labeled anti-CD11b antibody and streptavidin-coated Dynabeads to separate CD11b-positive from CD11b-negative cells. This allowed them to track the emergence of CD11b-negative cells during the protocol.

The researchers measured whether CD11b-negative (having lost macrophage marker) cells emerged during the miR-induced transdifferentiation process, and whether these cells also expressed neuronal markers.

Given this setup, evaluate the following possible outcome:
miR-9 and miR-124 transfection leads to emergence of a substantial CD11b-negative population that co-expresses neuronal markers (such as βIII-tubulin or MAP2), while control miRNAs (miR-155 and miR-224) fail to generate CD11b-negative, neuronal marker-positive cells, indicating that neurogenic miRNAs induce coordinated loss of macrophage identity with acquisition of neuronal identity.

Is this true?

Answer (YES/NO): NO